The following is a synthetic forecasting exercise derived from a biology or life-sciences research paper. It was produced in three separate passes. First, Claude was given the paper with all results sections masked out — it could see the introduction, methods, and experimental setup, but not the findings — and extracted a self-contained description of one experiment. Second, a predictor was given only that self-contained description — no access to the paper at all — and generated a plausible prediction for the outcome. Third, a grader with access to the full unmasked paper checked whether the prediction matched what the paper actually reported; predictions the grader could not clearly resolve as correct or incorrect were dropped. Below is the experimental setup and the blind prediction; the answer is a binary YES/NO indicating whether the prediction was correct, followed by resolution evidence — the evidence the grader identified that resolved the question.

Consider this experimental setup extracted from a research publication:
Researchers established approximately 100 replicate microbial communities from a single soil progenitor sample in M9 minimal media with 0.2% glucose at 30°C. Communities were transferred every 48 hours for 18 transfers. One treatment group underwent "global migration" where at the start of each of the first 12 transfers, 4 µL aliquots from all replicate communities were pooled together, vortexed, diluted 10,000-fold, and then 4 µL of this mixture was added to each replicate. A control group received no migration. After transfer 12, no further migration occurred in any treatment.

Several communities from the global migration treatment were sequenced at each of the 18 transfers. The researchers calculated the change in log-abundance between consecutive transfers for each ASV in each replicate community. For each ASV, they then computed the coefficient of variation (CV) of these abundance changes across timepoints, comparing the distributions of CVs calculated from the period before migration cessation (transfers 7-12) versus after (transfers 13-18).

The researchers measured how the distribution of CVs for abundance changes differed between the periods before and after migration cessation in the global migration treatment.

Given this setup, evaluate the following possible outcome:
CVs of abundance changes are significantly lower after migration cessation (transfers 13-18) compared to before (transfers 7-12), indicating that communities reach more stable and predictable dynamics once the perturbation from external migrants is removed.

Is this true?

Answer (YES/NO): NO